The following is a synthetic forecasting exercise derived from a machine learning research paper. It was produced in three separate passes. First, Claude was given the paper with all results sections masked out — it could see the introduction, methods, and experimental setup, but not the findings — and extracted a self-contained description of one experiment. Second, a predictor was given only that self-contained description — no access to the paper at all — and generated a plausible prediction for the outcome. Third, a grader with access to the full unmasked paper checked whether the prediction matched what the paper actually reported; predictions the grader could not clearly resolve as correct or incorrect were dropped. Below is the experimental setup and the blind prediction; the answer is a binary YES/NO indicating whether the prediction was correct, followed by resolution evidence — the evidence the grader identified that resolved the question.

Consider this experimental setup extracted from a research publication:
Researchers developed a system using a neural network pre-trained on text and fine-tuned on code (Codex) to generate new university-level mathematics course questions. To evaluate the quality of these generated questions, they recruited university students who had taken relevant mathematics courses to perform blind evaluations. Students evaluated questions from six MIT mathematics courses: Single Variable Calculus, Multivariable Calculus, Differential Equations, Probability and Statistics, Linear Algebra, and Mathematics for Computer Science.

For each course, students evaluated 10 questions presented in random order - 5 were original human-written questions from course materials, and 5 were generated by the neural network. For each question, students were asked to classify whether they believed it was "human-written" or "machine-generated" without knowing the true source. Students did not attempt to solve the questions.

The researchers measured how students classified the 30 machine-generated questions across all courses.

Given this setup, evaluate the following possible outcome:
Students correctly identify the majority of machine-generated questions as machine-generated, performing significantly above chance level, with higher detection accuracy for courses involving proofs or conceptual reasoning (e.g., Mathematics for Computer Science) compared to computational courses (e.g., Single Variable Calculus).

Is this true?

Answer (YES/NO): NO